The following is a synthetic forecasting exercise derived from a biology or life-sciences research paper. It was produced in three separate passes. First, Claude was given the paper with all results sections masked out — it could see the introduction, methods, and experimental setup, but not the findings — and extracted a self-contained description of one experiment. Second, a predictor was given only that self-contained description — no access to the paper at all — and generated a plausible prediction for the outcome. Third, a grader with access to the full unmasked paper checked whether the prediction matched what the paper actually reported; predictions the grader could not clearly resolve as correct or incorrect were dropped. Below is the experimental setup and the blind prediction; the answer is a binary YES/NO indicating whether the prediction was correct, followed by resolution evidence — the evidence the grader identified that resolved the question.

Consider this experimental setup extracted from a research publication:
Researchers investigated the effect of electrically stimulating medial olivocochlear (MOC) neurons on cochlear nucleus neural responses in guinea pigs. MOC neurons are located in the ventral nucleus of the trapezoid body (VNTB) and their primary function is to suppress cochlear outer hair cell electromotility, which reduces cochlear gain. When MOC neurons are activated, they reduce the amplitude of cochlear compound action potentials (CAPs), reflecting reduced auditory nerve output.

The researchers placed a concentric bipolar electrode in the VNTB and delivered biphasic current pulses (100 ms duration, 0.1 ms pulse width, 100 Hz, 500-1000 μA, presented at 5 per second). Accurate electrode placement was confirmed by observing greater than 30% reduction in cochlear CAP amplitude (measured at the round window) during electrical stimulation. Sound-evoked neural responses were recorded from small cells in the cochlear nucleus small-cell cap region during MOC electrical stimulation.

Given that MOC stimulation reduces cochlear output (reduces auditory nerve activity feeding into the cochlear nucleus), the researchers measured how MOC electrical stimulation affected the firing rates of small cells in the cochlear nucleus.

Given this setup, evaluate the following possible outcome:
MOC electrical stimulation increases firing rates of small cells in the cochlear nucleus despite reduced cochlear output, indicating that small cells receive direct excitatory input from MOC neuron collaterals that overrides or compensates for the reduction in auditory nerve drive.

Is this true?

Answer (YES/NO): YES